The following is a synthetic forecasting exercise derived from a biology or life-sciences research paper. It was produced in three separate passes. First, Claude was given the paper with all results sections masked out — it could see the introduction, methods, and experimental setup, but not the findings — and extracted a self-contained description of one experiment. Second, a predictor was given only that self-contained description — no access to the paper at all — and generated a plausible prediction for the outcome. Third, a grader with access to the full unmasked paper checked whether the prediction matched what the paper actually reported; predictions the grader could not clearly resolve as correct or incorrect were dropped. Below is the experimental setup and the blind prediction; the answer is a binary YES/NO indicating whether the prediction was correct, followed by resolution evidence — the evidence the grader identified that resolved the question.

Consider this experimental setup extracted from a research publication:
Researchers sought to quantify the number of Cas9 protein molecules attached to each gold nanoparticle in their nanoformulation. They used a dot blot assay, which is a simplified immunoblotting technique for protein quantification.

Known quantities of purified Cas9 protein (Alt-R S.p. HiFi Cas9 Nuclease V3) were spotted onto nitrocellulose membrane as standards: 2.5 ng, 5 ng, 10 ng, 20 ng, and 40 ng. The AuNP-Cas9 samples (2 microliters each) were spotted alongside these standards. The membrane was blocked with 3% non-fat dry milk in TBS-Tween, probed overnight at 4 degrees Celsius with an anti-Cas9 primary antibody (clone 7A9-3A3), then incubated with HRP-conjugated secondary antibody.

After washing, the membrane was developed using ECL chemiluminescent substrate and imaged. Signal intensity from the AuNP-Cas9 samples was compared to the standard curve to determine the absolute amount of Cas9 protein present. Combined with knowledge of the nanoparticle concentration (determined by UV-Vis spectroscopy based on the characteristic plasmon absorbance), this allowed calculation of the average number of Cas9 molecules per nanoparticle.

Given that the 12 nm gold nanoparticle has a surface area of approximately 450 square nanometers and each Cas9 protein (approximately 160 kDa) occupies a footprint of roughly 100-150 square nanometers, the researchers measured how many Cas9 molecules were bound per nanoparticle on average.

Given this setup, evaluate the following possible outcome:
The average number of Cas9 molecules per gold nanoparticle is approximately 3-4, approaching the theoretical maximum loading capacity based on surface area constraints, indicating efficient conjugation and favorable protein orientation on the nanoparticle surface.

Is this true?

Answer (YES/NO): NO